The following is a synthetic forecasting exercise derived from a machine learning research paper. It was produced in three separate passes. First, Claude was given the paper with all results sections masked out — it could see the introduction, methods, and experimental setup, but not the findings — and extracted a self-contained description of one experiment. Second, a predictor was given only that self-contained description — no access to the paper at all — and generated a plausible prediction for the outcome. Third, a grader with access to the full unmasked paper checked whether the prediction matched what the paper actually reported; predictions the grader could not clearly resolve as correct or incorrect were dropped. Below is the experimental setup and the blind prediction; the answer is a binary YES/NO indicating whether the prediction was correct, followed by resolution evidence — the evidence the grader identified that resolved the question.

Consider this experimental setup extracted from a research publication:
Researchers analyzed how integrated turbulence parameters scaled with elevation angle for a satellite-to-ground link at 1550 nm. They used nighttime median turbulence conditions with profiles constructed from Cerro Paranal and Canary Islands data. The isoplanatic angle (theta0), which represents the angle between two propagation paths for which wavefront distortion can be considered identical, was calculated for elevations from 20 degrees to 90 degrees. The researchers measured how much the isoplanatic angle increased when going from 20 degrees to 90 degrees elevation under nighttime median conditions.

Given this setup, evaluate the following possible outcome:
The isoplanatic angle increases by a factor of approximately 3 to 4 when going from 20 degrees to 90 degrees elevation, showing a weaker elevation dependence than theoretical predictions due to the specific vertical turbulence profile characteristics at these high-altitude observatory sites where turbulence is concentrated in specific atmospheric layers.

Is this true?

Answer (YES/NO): NO